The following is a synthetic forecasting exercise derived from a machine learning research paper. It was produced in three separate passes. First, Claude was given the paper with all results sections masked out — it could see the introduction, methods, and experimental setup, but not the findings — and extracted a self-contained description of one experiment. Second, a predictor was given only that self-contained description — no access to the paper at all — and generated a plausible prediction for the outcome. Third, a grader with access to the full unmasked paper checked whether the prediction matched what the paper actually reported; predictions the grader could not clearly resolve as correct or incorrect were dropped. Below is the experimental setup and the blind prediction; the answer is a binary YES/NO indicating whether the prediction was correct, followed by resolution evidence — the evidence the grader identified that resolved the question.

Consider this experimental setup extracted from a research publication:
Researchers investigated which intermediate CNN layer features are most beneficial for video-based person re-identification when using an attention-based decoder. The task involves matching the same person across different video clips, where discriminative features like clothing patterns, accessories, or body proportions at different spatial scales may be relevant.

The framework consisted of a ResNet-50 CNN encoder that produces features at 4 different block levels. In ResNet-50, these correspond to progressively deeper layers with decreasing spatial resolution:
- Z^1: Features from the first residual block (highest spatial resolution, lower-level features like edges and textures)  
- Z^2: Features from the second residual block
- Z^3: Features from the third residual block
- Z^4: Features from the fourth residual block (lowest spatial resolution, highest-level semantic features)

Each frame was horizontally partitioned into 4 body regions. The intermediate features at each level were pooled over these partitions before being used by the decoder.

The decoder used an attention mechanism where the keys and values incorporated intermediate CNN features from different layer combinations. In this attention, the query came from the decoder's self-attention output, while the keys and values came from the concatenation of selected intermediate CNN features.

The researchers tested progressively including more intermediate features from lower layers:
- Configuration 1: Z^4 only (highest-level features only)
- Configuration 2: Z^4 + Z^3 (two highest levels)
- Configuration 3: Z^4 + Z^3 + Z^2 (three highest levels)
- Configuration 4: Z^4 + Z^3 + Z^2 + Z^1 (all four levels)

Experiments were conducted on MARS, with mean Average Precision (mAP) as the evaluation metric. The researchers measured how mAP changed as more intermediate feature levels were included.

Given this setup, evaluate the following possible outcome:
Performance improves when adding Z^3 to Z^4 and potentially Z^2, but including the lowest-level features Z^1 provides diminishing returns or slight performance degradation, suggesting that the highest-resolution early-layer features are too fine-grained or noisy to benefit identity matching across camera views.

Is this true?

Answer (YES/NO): YES